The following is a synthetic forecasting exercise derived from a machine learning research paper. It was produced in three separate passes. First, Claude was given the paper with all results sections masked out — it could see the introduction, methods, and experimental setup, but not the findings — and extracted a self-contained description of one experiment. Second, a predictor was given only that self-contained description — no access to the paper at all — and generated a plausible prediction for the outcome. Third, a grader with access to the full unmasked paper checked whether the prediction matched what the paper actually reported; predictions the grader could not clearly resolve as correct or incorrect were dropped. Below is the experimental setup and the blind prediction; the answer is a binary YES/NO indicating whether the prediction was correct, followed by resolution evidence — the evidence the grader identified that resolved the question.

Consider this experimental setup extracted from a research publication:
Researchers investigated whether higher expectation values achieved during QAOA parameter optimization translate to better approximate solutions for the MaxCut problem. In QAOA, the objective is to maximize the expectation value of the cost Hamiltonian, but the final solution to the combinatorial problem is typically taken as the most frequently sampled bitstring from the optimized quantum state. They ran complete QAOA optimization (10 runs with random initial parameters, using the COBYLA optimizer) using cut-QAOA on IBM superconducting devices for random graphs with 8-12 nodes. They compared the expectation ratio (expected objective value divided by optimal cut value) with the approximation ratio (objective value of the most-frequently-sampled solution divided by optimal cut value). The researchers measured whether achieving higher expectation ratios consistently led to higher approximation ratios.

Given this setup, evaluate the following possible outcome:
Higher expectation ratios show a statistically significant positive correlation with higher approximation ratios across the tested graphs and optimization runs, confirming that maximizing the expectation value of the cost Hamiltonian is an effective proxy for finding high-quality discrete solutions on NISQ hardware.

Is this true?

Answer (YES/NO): YES